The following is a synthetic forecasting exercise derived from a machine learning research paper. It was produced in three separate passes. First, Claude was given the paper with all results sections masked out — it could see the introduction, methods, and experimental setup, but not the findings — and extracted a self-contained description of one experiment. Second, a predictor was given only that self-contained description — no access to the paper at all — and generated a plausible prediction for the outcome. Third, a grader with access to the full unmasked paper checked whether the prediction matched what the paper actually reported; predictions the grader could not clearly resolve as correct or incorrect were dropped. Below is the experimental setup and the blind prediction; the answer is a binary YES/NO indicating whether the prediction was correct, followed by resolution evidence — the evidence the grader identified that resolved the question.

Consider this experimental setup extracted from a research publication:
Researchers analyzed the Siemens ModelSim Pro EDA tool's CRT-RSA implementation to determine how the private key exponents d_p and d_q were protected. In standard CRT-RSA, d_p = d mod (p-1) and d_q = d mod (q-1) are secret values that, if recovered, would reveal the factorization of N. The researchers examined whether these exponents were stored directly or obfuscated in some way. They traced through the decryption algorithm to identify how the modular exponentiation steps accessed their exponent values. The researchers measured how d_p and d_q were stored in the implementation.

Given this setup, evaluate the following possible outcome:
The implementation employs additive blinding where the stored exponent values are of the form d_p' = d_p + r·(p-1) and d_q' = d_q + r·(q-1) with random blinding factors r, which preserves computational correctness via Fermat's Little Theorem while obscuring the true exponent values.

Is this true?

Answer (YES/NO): NO